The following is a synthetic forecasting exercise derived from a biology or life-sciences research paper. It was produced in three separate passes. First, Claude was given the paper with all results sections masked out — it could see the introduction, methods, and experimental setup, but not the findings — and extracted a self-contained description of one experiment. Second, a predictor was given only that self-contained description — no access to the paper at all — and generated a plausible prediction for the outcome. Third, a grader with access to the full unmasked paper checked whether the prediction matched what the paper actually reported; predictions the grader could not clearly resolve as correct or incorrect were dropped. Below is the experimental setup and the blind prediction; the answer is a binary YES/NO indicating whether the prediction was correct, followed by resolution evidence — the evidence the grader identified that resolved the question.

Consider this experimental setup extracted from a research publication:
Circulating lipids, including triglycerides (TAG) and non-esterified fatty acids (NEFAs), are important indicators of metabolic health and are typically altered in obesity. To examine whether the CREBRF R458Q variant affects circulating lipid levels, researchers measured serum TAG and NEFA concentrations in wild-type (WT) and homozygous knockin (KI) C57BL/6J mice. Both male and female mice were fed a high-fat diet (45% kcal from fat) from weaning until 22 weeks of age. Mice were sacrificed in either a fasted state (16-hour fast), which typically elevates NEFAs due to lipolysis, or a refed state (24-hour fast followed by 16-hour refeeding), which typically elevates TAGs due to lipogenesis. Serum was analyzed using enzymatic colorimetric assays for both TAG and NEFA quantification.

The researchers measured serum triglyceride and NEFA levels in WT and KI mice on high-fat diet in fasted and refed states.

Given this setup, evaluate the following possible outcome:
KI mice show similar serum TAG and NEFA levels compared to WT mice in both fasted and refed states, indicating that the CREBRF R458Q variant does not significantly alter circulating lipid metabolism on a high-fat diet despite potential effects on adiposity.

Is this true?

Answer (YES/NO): YES